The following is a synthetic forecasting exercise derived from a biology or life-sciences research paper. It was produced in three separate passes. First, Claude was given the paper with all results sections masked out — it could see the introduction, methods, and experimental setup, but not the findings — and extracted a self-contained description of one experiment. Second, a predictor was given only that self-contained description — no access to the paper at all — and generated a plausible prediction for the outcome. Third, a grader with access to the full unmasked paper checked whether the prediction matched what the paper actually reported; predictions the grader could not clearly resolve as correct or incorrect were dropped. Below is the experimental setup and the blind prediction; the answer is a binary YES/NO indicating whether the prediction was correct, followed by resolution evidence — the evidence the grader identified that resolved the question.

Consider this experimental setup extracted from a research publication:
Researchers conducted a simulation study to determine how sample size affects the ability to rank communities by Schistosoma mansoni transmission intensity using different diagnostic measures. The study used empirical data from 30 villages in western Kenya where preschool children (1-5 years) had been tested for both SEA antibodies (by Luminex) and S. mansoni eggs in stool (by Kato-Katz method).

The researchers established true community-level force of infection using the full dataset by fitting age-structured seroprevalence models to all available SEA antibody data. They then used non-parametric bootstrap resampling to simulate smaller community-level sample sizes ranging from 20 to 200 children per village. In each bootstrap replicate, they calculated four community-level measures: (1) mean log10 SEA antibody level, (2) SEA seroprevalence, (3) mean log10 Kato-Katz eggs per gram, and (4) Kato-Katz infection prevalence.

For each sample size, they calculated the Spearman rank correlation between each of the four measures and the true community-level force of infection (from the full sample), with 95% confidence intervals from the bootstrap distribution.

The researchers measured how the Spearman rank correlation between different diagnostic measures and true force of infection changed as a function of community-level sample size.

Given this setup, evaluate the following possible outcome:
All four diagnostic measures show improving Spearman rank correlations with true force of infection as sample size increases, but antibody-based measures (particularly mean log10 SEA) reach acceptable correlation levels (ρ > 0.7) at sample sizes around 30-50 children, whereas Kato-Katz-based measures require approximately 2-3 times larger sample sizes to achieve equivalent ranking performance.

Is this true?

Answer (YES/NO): NO